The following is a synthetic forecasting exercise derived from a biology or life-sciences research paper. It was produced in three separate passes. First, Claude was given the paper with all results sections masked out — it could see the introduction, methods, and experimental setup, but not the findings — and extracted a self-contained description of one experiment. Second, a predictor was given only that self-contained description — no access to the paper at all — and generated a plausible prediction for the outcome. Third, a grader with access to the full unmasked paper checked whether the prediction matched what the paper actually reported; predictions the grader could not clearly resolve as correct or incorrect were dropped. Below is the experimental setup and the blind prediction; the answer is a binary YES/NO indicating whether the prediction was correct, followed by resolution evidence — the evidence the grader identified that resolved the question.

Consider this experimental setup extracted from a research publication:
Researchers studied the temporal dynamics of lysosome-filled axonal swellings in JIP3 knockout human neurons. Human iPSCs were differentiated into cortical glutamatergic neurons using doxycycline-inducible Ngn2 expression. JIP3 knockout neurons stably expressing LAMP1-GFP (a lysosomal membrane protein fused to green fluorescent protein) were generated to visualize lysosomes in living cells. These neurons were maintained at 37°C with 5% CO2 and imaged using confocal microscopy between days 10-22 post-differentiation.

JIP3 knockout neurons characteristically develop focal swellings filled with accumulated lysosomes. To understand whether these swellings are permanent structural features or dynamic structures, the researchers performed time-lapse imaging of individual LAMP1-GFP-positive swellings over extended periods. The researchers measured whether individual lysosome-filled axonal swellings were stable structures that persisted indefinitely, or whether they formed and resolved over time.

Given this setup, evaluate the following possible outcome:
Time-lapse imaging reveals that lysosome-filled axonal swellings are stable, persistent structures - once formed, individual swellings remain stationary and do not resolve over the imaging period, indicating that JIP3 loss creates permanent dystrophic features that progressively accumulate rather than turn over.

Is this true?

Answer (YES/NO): NO